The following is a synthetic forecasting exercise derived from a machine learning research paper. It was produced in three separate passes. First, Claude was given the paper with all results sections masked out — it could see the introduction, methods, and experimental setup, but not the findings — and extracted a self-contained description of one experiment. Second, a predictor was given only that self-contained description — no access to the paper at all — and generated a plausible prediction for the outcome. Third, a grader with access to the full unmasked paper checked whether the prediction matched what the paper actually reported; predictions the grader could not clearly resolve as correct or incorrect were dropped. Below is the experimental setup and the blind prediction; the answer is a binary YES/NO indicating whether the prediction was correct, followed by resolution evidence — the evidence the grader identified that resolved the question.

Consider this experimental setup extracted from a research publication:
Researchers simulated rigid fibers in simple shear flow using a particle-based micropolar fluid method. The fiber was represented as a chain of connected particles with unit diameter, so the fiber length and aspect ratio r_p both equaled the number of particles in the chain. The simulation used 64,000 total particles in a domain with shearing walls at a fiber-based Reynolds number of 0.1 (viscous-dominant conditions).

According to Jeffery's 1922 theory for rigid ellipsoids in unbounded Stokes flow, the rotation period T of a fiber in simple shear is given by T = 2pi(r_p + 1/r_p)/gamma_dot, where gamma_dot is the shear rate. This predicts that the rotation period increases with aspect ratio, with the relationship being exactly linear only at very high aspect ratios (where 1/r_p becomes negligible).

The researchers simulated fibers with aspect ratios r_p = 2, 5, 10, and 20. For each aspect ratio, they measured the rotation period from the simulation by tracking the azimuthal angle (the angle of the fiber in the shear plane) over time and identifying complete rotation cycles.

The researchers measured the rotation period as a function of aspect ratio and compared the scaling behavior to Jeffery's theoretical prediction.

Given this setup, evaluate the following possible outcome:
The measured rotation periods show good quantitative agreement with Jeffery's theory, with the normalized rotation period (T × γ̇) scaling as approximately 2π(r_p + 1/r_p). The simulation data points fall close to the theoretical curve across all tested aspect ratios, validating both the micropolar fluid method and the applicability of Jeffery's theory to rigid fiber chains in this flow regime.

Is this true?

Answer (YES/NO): NO